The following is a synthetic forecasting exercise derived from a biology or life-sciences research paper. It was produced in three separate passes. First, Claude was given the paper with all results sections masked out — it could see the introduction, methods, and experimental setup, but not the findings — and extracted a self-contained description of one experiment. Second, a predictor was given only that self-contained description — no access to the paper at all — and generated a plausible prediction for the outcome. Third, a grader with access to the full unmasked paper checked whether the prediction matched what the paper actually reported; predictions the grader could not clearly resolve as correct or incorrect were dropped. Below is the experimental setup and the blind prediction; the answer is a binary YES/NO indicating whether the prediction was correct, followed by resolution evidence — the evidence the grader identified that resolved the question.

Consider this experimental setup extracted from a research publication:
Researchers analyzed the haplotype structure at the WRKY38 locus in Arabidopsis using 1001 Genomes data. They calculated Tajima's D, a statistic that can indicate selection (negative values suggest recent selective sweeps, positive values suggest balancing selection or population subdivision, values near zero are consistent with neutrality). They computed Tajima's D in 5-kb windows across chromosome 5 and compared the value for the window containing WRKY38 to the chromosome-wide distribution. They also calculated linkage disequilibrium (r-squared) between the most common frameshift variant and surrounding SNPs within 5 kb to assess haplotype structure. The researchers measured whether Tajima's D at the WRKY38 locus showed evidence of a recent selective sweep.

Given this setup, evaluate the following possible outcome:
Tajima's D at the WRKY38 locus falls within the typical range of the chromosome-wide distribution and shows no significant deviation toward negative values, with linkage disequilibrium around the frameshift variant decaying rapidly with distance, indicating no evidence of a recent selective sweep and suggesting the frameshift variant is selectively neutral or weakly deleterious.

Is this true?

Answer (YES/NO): NO